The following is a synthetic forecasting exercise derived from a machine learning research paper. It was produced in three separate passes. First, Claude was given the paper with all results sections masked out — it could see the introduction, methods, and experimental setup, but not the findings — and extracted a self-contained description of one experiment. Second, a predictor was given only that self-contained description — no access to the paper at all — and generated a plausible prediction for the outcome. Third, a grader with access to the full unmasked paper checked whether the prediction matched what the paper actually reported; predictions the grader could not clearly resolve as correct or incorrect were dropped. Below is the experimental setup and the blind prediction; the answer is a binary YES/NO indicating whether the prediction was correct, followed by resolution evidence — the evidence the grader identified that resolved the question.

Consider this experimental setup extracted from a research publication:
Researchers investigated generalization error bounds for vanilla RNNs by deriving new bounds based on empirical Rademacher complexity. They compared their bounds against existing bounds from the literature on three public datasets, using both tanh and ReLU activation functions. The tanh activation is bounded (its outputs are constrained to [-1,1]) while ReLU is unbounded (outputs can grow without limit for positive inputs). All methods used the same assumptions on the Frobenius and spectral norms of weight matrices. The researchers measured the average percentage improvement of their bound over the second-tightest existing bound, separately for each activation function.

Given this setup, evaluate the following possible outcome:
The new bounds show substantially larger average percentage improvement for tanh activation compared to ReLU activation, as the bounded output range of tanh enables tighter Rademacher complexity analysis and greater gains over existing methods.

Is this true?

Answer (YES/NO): YES